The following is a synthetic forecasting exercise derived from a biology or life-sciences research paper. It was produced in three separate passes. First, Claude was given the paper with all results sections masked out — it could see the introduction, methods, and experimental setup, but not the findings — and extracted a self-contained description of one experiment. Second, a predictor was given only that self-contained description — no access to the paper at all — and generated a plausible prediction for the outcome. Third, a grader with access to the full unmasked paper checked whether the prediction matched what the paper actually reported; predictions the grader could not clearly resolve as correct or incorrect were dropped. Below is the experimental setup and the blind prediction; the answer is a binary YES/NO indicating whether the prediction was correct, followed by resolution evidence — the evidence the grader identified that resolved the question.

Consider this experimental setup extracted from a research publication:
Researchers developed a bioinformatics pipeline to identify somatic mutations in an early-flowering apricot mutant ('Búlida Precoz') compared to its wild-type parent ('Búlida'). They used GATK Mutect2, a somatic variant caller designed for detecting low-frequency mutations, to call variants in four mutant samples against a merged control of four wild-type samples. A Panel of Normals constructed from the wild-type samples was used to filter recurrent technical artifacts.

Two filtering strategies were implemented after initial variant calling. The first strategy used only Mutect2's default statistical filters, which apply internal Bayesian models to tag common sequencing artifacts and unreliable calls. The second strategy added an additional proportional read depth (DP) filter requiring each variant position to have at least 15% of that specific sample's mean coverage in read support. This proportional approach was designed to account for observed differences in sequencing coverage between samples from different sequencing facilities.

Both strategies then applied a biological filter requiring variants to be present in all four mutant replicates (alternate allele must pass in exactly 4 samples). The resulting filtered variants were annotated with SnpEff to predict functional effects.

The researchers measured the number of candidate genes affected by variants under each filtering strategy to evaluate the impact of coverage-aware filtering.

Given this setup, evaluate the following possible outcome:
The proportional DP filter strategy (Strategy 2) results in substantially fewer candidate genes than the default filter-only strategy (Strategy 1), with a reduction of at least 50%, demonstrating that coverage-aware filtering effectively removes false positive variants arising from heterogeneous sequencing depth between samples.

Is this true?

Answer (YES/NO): YES